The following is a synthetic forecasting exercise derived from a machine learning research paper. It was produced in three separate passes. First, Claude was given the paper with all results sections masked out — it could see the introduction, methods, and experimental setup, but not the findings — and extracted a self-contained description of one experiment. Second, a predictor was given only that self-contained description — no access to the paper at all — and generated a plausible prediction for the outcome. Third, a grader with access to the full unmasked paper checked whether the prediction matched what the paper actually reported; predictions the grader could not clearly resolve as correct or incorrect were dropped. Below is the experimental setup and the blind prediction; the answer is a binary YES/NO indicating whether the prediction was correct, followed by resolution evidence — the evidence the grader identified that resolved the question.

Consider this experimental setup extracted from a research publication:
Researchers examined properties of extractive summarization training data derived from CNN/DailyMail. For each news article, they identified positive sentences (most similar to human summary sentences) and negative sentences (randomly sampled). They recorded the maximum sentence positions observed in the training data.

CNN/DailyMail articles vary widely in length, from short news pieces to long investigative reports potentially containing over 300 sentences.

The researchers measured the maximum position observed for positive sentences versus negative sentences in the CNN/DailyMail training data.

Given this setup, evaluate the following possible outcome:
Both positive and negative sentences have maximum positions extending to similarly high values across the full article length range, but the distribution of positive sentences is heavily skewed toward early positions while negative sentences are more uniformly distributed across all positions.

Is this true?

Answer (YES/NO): YES